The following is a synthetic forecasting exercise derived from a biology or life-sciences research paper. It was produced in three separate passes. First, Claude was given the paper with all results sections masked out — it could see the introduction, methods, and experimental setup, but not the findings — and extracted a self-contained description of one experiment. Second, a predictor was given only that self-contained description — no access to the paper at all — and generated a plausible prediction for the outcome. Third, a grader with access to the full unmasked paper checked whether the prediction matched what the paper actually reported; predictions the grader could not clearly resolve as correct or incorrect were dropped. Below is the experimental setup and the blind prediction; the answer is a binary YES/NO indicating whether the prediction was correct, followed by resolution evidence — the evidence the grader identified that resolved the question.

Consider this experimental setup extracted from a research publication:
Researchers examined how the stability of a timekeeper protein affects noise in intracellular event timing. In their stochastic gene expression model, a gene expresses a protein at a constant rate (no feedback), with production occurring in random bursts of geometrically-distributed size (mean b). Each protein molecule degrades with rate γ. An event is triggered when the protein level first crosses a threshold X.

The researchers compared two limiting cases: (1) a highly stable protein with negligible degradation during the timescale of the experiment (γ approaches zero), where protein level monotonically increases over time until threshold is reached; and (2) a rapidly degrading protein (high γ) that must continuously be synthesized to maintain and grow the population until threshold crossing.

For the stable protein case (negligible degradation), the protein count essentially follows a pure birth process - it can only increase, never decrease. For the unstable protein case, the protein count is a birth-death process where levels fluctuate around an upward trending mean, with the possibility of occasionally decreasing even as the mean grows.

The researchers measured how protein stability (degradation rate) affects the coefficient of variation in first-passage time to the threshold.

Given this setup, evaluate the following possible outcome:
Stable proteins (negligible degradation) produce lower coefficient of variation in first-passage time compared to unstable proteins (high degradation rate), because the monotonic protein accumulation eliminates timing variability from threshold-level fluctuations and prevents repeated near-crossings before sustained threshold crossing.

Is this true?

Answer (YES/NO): YES